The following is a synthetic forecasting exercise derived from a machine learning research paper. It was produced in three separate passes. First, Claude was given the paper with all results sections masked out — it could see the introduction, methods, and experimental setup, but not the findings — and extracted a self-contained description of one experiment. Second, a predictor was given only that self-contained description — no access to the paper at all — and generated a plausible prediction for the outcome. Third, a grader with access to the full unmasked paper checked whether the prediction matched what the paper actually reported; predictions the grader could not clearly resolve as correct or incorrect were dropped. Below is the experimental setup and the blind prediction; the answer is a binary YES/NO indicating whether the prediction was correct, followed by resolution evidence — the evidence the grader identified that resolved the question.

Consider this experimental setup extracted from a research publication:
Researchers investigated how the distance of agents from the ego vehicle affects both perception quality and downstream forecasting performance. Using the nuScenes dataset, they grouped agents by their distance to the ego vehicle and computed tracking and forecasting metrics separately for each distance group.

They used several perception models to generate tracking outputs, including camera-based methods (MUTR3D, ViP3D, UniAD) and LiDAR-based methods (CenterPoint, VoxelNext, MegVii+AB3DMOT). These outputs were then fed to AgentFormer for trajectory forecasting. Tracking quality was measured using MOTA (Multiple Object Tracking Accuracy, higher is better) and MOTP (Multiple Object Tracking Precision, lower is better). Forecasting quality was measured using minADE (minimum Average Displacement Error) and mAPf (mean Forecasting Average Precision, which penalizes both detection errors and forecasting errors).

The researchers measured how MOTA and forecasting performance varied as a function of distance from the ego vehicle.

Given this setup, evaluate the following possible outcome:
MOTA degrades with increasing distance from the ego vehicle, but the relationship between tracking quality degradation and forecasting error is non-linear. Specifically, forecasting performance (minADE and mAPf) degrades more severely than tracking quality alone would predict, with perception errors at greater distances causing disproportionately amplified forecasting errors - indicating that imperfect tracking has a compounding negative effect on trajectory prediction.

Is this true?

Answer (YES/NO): NO